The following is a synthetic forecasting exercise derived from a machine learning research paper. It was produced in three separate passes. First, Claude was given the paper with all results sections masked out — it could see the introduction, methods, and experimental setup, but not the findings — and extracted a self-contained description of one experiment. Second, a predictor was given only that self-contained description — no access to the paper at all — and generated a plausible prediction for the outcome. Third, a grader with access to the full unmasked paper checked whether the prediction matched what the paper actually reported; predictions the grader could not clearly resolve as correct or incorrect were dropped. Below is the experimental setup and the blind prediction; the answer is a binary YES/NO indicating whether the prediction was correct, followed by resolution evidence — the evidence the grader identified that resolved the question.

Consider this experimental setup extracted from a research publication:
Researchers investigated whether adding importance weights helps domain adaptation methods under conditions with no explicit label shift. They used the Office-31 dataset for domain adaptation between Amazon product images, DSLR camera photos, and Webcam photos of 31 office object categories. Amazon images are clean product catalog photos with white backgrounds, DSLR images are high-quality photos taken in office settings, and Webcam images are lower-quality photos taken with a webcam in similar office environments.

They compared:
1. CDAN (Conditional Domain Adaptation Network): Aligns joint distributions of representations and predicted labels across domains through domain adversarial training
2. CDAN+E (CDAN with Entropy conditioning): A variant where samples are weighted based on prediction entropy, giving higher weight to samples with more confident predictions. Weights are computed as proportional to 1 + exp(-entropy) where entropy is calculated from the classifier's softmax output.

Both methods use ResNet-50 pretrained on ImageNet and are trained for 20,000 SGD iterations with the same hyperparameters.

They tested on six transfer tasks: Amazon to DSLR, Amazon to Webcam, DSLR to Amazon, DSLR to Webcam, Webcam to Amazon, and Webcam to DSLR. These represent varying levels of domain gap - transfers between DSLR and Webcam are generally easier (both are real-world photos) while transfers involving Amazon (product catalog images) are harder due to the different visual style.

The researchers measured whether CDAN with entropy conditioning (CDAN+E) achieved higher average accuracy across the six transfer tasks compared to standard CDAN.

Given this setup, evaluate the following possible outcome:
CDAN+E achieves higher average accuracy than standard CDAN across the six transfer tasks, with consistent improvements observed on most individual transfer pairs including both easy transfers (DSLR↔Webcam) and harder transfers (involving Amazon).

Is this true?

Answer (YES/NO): NO